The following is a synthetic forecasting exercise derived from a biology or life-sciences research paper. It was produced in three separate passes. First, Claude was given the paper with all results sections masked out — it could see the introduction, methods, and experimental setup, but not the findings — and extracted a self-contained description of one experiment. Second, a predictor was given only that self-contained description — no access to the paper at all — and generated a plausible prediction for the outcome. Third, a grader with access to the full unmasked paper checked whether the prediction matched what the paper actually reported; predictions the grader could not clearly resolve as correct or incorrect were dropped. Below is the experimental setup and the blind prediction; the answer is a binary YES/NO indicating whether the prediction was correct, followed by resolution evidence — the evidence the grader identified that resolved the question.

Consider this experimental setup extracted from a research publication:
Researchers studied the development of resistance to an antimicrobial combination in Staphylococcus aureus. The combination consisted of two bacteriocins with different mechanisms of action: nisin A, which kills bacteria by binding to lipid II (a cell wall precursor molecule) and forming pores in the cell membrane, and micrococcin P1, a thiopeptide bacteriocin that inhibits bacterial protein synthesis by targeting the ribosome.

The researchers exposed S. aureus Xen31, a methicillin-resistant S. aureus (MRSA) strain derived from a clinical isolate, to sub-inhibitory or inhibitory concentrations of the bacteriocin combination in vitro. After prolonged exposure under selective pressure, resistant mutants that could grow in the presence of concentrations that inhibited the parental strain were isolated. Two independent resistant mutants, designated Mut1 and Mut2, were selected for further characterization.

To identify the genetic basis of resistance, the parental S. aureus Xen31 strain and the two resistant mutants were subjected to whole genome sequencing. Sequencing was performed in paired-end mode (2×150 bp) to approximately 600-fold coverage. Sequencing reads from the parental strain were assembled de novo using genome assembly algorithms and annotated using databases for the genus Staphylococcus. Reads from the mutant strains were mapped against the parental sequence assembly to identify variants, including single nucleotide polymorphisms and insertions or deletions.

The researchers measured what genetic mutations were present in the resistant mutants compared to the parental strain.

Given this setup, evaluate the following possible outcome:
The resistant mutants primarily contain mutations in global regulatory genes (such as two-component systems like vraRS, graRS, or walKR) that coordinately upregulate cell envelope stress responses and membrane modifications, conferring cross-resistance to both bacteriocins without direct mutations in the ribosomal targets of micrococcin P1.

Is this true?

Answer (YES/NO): NO